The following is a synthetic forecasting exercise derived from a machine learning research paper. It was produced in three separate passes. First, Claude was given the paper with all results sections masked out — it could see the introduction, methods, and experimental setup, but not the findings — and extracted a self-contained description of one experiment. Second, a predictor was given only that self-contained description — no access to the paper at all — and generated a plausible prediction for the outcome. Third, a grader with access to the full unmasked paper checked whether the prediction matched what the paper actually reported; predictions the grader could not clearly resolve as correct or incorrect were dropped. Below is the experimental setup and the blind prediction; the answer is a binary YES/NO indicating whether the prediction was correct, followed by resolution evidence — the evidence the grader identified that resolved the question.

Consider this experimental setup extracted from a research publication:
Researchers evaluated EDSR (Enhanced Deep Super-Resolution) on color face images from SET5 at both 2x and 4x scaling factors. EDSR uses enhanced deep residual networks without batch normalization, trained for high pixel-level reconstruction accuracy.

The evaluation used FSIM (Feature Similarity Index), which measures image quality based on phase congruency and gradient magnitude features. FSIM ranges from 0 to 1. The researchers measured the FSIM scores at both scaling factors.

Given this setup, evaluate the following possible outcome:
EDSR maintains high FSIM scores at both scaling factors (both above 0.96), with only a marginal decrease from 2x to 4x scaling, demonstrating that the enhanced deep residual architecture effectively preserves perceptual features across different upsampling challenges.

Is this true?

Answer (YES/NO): NO